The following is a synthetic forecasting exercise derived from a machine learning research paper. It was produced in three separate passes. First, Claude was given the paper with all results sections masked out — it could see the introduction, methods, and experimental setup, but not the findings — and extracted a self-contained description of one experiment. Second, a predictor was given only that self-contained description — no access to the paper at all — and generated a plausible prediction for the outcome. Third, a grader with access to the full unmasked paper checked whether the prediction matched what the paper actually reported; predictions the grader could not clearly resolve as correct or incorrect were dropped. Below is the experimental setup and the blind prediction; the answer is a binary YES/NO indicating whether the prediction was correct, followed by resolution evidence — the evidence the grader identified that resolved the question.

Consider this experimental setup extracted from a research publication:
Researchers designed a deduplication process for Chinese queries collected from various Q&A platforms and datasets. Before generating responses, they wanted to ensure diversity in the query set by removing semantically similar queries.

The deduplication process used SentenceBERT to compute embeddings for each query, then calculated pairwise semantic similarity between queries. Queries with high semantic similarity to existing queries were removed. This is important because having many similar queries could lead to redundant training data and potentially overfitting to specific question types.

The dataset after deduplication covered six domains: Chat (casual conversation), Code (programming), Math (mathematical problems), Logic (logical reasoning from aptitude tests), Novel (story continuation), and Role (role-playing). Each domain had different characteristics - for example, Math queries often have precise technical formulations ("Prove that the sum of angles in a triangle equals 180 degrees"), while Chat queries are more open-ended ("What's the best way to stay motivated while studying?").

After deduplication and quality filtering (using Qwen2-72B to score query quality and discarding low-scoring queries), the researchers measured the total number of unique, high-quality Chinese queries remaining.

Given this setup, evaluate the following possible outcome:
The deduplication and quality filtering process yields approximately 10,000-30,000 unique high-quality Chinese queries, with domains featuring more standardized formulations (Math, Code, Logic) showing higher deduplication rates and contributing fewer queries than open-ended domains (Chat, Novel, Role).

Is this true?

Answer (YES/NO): NO